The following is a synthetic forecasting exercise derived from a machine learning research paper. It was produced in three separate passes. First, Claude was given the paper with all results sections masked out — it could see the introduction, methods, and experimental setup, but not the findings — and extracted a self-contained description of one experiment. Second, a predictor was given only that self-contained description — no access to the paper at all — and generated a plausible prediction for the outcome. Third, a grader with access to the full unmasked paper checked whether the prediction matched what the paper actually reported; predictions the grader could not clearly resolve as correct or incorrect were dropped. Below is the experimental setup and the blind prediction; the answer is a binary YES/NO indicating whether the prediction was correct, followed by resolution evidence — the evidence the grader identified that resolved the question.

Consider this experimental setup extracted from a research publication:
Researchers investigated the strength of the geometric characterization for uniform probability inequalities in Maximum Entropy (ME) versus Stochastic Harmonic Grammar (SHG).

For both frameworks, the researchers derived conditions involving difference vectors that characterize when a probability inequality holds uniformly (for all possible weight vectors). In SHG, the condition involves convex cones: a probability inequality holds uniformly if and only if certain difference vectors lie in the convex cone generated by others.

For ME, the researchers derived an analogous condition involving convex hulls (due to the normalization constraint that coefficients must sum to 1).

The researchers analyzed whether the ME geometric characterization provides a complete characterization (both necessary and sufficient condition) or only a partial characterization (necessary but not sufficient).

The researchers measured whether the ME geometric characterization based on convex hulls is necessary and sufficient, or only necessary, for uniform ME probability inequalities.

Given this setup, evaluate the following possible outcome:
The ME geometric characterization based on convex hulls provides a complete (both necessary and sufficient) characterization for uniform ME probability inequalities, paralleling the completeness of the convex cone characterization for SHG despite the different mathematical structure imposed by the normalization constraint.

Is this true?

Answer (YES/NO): NO